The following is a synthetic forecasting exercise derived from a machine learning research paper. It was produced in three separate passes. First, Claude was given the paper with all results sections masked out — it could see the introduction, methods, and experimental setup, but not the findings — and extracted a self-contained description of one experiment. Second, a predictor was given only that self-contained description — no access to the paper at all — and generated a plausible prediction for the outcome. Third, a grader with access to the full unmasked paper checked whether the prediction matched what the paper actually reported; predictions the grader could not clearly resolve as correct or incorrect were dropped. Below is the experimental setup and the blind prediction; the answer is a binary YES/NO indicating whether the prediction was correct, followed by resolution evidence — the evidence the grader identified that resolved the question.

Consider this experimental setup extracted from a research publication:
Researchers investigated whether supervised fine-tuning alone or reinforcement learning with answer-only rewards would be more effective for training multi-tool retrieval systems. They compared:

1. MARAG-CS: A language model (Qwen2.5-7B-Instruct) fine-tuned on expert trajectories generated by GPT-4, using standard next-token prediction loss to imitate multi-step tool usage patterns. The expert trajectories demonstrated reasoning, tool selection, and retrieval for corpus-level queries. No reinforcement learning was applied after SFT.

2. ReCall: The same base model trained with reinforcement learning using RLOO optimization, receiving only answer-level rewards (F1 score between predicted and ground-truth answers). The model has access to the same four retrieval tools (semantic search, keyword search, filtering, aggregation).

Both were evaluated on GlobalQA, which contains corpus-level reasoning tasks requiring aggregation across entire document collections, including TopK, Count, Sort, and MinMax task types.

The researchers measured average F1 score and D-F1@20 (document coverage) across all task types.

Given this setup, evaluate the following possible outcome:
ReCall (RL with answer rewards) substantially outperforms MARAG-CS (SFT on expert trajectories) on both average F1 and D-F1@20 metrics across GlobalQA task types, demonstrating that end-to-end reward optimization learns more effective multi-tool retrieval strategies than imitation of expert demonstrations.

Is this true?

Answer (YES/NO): NO